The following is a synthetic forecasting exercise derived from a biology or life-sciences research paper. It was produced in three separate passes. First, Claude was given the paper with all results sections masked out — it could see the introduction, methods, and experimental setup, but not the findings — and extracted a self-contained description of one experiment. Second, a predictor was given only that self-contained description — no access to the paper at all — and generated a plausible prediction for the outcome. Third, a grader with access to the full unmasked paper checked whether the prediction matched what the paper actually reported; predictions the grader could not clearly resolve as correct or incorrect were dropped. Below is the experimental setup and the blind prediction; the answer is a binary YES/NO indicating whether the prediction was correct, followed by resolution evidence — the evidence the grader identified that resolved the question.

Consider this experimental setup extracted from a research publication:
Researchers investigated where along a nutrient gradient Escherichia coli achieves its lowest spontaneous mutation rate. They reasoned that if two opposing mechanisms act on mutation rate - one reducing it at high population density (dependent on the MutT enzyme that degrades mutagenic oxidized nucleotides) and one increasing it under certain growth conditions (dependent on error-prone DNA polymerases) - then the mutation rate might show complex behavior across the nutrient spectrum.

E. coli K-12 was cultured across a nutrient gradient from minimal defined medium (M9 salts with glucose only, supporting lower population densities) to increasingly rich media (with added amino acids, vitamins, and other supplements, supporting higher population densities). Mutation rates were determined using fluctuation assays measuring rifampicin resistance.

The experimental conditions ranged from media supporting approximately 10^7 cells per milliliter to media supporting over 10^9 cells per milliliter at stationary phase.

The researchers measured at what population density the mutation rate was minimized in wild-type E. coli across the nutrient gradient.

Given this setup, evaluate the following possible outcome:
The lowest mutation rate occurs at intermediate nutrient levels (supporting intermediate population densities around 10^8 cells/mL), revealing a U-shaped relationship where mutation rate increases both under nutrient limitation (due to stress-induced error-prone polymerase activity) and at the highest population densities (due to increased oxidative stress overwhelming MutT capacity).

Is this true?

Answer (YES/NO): NO